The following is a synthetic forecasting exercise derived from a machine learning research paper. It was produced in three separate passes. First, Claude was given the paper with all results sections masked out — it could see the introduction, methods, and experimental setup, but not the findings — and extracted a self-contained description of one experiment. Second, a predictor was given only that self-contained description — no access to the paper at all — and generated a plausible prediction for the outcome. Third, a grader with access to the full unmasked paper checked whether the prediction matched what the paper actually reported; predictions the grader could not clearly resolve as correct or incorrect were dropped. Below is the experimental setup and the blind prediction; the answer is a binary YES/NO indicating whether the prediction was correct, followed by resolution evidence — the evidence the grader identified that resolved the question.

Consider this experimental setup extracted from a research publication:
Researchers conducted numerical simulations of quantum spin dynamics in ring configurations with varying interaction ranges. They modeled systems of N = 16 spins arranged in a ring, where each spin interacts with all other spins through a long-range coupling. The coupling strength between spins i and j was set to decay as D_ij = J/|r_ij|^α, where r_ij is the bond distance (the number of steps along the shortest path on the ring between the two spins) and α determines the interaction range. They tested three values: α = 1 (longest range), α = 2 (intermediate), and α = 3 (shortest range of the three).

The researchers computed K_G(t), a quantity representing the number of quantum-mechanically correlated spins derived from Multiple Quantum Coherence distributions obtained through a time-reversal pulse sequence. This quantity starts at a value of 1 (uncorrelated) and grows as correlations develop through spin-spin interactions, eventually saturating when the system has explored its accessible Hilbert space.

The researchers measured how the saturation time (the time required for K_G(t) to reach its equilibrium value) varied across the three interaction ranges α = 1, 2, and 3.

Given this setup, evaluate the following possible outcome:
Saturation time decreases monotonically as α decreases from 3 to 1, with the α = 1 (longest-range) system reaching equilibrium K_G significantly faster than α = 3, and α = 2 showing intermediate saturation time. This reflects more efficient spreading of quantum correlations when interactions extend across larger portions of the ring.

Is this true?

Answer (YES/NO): YES